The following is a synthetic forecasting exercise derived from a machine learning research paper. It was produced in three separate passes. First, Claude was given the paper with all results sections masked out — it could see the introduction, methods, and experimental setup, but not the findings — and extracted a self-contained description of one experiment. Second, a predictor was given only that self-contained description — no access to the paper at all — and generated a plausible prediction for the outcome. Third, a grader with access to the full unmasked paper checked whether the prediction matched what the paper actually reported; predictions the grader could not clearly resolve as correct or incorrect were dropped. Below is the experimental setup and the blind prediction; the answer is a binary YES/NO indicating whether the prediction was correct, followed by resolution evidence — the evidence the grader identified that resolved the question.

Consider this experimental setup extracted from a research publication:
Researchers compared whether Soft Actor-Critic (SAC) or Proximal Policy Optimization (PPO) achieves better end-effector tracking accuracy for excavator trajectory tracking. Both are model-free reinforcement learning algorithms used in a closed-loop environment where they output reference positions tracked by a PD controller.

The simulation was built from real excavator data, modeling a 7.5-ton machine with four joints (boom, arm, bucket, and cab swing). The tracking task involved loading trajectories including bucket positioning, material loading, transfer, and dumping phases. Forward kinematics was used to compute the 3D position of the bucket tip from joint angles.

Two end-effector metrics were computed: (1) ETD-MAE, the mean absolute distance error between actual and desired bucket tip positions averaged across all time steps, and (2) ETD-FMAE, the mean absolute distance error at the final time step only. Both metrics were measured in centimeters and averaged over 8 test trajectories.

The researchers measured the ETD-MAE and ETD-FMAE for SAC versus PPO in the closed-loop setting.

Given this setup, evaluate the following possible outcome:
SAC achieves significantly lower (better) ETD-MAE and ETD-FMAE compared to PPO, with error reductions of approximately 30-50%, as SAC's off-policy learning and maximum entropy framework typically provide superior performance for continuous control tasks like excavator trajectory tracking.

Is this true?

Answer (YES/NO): NO